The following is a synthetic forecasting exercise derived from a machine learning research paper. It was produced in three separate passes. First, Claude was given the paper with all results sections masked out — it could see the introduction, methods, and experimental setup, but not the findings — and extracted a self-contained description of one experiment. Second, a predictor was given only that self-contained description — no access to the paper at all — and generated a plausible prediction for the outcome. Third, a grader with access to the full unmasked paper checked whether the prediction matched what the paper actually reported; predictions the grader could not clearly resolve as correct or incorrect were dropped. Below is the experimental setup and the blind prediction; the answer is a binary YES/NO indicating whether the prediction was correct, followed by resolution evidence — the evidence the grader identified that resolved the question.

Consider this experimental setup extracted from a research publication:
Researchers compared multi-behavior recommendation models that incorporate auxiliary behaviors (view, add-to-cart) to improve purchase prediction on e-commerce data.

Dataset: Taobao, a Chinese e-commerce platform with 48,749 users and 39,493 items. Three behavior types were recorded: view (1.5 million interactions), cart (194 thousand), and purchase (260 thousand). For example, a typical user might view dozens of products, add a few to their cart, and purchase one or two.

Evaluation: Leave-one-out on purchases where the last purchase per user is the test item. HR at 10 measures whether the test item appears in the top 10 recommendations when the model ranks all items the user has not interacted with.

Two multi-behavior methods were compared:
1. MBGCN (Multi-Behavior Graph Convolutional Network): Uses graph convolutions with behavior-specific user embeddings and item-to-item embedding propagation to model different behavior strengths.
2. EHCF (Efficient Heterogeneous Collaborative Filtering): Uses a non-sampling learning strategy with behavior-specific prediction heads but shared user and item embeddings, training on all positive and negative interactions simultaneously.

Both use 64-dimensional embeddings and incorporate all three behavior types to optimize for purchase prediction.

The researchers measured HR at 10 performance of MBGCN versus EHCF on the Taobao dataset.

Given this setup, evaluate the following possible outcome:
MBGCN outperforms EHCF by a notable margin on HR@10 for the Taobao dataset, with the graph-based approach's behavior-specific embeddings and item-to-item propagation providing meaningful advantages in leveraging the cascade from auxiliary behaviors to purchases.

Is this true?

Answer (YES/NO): NO